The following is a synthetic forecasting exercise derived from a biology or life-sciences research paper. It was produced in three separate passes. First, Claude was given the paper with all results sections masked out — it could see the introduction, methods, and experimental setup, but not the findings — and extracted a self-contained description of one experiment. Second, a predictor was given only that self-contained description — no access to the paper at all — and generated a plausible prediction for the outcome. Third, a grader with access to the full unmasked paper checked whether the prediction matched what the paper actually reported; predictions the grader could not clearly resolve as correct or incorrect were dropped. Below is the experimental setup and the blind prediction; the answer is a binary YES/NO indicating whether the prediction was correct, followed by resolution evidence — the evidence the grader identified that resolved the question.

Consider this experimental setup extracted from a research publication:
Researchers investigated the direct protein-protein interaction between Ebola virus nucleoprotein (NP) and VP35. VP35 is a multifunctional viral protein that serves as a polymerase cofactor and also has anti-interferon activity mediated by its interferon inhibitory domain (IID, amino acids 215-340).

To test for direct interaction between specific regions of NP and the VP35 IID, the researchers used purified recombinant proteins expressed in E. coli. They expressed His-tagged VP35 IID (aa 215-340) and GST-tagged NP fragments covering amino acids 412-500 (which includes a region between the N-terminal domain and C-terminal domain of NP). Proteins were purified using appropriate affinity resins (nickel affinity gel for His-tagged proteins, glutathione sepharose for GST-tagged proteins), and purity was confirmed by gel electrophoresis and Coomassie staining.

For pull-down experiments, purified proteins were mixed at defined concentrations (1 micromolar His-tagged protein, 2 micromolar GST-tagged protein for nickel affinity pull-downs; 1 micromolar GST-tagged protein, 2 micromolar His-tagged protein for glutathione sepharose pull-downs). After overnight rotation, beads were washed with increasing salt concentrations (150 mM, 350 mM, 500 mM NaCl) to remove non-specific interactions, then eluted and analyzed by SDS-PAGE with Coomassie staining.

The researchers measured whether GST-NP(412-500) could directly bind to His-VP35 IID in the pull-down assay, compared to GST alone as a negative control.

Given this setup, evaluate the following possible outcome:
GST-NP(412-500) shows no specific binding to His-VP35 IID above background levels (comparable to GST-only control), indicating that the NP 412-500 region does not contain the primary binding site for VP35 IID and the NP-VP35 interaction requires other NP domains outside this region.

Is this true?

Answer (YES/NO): NO